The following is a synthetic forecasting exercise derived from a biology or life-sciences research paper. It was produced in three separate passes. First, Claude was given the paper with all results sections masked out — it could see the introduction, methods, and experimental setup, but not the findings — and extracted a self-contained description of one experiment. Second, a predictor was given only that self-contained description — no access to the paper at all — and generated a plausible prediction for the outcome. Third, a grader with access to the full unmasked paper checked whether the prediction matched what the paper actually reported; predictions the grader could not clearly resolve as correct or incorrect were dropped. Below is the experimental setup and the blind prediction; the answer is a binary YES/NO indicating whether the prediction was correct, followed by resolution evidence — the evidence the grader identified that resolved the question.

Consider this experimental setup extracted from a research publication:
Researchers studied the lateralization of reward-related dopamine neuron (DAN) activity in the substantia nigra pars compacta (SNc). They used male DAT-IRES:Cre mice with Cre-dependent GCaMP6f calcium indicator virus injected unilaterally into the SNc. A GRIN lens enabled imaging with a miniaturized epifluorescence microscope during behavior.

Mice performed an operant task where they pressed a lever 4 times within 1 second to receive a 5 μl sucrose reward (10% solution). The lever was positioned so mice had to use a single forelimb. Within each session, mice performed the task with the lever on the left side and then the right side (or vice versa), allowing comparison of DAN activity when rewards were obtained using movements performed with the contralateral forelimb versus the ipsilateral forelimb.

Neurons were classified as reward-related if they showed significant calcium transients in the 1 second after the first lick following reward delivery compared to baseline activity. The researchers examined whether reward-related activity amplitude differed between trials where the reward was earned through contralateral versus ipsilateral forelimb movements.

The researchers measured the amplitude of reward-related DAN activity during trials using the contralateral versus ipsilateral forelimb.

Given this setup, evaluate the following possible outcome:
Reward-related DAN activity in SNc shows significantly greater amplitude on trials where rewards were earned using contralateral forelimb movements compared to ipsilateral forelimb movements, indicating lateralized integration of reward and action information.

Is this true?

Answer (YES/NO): NO